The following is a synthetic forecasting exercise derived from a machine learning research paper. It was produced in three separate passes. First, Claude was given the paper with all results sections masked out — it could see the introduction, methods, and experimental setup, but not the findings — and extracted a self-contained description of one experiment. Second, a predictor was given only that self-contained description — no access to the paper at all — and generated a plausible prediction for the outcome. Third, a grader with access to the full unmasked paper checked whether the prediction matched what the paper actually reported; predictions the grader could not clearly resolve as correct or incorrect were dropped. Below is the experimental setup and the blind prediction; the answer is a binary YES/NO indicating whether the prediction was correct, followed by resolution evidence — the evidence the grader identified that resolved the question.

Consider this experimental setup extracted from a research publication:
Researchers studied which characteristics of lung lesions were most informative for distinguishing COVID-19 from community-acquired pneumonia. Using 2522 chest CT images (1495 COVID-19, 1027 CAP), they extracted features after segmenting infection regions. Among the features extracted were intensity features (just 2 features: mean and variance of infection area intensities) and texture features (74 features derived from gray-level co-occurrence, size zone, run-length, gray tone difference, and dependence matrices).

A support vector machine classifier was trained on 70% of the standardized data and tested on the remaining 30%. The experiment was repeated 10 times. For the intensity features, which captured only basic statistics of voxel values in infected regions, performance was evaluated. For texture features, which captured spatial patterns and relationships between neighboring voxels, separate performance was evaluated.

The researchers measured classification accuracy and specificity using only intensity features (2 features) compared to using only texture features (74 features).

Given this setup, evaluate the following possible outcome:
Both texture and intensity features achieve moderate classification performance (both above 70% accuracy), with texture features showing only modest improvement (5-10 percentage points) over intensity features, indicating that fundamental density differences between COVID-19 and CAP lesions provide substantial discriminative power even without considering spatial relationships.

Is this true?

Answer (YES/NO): NO